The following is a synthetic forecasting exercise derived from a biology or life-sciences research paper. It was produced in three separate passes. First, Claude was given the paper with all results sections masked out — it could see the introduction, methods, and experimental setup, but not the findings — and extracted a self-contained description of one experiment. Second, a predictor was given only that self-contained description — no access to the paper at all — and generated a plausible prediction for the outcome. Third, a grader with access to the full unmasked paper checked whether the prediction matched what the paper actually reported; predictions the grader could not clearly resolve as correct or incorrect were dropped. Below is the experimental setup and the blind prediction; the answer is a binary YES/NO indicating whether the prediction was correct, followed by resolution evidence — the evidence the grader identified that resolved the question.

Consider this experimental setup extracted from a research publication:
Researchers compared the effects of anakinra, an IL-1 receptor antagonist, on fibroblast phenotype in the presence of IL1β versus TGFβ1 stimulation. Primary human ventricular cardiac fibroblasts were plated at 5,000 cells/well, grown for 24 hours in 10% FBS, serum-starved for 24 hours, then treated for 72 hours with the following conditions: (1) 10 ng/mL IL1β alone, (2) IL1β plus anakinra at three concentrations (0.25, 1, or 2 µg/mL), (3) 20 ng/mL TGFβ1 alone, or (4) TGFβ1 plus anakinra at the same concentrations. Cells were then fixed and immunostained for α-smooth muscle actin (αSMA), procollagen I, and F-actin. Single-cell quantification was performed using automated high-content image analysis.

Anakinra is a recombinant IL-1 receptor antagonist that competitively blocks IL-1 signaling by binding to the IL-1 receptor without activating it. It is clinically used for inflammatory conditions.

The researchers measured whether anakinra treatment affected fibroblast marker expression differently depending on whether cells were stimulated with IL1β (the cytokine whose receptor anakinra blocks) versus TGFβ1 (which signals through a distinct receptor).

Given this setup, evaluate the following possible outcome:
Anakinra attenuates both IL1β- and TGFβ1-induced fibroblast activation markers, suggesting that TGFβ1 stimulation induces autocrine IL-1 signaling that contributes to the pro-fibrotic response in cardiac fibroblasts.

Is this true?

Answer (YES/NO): NO